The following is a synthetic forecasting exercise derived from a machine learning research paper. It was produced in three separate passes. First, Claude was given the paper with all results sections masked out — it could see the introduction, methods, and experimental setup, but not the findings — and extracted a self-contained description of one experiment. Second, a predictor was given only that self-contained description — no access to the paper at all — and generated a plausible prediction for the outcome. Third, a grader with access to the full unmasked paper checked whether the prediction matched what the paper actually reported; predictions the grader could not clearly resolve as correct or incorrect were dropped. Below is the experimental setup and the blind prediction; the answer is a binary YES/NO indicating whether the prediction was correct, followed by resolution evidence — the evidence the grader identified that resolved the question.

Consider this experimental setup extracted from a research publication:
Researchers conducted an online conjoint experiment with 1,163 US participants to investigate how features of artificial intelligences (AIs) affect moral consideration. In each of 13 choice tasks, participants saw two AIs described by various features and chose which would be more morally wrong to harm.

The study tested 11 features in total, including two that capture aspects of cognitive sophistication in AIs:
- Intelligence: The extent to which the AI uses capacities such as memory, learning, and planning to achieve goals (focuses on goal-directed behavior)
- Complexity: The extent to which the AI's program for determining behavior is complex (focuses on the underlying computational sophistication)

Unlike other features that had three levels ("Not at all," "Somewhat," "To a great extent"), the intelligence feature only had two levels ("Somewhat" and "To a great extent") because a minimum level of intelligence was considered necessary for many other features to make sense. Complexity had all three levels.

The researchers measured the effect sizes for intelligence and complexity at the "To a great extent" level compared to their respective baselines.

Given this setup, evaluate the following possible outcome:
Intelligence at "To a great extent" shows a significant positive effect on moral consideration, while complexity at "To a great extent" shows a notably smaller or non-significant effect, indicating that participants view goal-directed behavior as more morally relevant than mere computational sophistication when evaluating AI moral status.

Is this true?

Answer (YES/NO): NO